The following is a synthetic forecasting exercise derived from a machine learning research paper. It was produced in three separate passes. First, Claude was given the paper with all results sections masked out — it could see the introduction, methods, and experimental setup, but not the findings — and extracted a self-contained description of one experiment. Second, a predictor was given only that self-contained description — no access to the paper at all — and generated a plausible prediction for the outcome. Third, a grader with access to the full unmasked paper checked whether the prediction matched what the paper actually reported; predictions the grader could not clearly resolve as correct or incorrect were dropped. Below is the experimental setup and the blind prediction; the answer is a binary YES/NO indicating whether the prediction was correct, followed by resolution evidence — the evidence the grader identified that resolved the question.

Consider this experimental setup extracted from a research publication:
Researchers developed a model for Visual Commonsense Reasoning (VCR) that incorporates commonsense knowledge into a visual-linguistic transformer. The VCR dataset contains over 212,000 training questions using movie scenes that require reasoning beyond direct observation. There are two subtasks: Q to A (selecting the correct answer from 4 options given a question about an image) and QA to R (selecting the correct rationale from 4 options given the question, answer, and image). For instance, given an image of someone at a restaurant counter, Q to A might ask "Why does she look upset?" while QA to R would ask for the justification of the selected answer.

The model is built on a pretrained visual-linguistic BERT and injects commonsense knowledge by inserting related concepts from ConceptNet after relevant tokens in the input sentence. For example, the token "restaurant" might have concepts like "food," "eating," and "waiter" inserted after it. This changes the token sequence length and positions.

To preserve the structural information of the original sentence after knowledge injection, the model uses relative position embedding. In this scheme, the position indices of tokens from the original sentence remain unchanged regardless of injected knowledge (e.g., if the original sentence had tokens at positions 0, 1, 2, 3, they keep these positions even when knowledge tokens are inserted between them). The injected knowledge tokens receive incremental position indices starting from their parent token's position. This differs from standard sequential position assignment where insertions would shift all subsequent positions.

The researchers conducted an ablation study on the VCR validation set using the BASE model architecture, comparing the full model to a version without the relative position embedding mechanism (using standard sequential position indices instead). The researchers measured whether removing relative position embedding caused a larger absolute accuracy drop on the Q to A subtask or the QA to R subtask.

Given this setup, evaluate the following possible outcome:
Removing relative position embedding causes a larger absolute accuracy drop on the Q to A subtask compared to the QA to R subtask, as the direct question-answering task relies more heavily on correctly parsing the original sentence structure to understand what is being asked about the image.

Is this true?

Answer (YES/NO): NO